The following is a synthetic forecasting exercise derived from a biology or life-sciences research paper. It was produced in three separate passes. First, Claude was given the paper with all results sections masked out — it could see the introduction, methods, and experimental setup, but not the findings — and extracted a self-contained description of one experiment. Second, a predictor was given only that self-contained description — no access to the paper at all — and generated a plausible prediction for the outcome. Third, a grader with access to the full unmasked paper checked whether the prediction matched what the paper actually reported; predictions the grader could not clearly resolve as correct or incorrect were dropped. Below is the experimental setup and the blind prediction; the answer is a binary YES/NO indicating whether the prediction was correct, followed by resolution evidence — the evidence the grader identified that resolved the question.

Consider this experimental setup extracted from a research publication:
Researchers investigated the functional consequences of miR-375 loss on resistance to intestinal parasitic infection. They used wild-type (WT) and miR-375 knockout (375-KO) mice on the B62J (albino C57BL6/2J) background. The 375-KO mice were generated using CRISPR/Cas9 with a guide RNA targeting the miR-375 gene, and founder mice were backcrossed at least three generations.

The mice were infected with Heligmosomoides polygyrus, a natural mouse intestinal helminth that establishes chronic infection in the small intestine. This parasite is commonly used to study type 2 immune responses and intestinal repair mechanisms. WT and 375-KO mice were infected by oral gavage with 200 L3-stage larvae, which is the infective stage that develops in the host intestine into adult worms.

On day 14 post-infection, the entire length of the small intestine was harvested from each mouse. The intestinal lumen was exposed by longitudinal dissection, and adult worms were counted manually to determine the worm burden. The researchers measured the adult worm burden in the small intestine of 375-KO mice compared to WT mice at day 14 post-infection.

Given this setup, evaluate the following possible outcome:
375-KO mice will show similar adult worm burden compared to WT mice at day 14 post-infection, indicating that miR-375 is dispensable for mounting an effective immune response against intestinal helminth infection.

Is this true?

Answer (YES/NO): NO